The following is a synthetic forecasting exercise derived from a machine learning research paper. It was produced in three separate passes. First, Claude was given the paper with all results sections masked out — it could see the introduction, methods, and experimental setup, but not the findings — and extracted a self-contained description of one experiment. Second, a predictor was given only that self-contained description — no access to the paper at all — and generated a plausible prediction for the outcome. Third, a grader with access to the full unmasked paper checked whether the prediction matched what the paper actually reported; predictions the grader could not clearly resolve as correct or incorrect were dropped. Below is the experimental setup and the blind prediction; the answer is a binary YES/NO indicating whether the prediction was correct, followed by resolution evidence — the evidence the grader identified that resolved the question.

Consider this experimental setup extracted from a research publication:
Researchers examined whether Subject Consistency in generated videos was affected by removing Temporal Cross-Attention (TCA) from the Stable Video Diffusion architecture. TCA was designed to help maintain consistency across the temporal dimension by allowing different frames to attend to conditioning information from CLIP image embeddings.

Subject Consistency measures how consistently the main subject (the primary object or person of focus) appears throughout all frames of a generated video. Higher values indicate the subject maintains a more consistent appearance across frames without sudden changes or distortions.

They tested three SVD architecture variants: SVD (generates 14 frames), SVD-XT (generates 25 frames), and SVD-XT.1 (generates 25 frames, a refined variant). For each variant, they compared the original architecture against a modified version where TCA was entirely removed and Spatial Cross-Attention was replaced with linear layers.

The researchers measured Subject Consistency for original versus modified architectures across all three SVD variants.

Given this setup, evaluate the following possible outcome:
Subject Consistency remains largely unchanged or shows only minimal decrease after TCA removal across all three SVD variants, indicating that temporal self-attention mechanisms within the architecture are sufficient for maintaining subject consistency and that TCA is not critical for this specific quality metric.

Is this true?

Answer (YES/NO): YES